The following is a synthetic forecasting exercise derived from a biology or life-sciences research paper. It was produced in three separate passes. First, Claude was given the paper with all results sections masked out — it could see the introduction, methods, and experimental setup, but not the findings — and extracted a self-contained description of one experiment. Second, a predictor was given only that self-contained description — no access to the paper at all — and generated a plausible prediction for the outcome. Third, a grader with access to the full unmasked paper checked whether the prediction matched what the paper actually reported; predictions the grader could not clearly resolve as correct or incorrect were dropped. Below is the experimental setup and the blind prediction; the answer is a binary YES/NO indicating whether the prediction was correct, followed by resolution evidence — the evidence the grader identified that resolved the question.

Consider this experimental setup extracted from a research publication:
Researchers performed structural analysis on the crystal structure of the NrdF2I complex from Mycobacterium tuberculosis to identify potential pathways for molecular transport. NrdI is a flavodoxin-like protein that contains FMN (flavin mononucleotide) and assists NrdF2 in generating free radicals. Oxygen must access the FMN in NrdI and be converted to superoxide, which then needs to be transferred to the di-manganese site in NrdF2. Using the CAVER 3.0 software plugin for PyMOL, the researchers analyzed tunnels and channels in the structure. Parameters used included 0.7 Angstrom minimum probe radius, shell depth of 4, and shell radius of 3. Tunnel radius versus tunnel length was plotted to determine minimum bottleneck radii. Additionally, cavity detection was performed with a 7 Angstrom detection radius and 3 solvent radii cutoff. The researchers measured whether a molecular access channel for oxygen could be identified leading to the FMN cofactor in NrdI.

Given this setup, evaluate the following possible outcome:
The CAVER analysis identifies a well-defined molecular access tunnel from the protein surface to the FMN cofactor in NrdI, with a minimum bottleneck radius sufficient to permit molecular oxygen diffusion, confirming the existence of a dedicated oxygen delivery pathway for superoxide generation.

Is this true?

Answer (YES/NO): YES